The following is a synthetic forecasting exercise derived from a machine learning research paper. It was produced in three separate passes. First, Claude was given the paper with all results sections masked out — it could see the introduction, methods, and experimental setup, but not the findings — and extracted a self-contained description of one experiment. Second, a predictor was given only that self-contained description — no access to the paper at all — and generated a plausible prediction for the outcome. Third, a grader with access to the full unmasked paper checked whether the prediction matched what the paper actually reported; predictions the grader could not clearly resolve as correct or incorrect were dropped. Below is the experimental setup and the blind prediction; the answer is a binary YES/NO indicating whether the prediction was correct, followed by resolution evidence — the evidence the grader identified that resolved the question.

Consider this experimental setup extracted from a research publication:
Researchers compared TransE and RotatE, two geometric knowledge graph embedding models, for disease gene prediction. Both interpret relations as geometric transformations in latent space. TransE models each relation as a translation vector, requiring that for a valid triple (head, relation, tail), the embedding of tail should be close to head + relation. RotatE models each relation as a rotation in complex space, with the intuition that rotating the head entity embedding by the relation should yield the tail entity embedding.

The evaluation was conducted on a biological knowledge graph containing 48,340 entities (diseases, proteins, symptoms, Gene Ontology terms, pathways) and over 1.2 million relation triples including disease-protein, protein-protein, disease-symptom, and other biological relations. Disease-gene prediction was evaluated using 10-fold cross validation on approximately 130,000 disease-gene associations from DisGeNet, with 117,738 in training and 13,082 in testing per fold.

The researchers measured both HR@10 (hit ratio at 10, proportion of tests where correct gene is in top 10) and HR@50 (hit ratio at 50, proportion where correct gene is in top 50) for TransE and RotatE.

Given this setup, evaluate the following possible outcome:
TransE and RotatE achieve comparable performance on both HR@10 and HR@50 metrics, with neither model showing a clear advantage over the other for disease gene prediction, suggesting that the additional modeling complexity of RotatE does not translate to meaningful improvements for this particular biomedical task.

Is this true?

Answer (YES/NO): YES